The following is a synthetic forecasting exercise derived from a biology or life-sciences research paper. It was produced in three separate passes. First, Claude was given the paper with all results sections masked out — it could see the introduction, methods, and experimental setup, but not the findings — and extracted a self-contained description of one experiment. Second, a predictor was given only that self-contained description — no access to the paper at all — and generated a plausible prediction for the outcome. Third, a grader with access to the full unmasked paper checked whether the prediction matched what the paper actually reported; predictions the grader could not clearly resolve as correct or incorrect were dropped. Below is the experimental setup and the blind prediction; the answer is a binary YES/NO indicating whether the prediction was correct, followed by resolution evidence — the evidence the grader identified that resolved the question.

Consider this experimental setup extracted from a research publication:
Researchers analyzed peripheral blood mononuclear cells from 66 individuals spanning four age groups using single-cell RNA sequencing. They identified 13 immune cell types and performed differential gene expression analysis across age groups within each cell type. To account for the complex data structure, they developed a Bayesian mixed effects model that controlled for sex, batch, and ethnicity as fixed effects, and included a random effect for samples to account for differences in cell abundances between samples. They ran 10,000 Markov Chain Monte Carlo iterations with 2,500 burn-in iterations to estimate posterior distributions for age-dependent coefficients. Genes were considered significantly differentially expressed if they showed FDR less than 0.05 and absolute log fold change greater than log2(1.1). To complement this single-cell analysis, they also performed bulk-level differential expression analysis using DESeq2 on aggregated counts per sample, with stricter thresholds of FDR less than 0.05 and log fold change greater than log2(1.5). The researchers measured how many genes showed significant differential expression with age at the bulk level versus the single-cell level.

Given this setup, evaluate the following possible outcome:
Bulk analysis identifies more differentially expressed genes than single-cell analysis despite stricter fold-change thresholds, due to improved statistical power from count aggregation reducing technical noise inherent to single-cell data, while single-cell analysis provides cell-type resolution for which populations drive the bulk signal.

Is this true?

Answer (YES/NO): NO